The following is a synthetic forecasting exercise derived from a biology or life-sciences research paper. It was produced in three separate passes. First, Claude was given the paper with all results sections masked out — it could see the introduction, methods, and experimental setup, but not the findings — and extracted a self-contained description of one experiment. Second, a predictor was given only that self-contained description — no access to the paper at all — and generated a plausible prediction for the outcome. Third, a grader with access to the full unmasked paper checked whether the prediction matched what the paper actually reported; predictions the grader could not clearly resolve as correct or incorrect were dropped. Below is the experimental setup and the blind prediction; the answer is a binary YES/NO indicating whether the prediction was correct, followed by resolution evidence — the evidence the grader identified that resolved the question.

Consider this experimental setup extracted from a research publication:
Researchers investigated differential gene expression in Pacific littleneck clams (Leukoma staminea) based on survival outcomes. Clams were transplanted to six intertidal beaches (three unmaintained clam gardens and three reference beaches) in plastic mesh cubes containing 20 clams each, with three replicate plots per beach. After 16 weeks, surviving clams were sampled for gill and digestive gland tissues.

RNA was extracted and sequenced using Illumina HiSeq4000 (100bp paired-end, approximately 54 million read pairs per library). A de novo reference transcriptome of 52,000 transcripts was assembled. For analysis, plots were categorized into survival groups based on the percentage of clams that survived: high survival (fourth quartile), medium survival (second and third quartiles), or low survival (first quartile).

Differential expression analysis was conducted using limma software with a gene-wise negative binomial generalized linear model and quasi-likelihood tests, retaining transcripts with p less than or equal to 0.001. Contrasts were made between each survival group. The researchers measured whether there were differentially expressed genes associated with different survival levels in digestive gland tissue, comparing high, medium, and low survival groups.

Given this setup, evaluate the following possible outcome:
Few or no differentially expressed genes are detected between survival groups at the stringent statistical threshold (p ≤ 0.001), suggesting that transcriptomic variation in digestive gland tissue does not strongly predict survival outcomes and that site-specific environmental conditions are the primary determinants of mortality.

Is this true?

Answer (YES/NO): NO